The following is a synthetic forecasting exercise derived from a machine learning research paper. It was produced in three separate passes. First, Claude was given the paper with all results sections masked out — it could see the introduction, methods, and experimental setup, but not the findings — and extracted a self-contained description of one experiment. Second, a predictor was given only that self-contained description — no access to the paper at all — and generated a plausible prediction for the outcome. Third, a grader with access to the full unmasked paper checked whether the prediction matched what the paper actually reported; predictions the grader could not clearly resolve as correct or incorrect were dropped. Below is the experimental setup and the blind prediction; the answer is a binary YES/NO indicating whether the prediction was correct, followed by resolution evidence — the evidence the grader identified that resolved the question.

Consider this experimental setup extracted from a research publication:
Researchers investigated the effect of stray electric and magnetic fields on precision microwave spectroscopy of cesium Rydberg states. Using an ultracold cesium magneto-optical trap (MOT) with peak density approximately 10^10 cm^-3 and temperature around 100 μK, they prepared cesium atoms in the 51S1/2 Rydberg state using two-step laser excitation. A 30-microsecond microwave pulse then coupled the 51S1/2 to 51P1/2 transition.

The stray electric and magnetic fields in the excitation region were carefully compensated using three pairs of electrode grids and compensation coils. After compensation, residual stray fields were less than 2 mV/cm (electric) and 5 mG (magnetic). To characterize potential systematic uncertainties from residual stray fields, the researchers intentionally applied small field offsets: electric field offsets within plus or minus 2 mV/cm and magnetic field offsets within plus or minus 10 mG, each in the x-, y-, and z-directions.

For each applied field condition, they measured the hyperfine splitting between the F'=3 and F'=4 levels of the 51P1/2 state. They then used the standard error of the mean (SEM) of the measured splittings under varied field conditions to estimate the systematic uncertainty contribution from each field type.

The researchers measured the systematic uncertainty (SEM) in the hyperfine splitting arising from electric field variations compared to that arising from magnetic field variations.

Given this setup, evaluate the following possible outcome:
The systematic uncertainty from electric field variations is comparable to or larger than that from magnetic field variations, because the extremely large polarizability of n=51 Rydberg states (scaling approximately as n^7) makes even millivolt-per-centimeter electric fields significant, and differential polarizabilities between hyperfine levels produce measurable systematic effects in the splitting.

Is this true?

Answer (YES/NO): NO